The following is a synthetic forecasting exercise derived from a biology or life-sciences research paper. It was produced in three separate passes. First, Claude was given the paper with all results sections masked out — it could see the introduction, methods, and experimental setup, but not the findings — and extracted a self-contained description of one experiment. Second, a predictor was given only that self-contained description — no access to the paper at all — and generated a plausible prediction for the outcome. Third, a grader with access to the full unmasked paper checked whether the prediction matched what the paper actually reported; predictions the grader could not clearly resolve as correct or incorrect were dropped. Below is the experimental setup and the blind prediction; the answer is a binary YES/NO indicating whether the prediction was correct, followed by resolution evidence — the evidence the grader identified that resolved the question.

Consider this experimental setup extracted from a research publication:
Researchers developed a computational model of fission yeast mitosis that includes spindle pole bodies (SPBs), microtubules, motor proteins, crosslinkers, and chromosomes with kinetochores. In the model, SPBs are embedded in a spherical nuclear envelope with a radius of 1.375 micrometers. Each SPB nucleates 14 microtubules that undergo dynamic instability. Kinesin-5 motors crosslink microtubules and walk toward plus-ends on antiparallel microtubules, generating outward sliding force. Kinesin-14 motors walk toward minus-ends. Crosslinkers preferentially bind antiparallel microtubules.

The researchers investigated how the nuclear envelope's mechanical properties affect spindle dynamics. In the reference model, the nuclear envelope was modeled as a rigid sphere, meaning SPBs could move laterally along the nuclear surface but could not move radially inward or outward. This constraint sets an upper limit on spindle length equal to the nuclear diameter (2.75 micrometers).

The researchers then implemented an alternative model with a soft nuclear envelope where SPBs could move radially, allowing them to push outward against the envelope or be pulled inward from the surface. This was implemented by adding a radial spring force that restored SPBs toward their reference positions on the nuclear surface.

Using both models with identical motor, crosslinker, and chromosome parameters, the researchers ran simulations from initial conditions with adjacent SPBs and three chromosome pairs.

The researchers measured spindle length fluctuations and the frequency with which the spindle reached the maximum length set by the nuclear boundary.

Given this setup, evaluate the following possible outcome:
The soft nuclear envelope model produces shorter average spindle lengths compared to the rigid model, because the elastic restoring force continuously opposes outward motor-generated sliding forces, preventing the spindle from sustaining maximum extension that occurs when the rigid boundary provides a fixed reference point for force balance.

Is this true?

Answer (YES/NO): NO